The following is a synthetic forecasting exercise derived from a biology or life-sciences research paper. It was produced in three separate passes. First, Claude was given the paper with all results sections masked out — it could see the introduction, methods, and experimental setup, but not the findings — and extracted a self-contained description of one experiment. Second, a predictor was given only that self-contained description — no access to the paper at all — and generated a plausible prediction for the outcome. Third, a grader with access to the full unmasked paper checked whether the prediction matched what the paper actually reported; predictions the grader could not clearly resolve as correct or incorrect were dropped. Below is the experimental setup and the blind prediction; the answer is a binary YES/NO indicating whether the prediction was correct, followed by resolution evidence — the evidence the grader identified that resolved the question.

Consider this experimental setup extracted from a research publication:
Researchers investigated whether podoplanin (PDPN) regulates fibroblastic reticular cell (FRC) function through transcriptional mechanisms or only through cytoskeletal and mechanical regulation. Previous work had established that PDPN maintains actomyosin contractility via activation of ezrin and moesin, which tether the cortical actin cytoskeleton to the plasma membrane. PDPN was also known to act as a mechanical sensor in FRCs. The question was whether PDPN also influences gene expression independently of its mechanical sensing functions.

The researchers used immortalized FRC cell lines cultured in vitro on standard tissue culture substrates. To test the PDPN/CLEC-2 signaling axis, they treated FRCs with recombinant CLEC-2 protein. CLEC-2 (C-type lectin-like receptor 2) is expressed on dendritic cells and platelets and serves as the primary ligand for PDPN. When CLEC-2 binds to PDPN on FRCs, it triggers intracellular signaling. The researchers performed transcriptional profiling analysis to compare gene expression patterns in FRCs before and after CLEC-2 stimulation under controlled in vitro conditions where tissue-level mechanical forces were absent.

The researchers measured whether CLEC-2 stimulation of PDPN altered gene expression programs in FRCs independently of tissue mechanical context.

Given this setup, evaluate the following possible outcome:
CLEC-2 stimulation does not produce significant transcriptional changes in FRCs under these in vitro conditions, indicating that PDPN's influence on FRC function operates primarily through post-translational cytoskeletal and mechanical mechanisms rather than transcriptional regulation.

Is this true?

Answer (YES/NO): NO